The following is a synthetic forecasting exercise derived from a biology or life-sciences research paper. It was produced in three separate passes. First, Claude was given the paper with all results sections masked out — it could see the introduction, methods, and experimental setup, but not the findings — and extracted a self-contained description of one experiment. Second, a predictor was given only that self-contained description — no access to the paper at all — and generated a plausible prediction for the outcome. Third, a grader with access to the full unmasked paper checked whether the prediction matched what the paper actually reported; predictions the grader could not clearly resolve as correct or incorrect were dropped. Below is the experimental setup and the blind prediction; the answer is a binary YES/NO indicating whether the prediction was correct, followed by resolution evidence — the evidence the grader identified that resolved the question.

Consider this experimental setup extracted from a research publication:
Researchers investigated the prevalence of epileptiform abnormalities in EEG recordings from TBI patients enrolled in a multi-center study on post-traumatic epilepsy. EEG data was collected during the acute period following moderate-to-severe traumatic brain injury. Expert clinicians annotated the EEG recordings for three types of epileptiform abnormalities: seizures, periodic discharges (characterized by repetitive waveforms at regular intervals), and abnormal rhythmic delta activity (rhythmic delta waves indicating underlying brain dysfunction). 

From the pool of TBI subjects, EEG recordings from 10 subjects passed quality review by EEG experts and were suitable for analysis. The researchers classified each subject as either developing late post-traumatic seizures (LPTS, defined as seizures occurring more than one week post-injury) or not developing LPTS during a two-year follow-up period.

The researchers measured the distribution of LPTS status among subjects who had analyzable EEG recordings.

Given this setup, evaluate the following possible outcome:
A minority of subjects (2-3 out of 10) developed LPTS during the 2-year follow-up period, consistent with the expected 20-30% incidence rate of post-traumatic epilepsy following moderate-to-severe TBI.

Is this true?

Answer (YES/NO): NO